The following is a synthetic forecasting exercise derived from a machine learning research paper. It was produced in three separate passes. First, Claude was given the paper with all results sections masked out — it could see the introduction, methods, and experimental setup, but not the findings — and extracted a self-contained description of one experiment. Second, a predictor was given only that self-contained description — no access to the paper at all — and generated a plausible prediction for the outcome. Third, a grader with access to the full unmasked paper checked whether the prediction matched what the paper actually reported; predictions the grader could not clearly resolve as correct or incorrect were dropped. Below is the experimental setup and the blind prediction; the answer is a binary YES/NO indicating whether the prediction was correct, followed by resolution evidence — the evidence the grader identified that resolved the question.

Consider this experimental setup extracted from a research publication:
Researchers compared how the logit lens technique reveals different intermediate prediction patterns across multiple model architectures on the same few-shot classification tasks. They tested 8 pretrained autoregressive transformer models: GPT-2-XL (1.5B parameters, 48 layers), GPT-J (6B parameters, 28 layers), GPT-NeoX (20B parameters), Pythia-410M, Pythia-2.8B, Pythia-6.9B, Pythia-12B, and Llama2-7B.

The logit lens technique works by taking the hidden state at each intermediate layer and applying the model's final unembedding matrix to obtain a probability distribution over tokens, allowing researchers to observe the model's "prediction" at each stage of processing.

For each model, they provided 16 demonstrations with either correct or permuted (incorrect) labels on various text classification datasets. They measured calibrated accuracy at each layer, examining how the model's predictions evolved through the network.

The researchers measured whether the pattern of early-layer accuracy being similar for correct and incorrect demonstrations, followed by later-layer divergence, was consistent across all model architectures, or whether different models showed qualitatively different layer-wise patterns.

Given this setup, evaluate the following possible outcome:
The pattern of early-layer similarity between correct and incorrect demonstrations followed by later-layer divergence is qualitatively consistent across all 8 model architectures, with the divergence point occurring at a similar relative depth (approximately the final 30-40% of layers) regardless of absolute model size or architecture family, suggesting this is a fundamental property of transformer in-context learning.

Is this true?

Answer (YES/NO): NO